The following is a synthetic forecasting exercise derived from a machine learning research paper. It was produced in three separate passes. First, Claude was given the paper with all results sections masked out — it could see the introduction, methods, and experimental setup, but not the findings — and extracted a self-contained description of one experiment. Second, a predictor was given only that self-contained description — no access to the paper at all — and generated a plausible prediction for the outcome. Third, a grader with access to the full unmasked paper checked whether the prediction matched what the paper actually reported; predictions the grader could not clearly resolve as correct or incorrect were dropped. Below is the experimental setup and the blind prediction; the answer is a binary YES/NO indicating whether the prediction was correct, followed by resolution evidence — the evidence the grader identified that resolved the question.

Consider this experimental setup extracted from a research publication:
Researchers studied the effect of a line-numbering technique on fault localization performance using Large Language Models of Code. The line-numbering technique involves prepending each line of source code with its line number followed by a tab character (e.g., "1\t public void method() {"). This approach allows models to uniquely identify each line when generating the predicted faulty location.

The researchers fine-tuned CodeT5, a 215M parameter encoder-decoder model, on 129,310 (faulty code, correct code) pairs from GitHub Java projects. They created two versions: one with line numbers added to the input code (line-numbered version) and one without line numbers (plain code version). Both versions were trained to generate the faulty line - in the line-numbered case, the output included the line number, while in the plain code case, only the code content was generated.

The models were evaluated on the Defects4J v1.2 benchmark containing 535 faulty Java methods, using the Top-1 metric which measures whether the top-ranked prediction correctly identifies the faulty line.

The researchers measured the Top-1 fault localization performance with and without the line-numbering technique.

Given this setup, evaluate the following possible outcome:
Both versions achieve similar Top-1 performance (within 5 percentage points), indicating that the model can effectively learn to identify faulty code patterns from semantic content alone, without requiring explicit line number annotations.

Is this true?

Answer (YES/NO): NO